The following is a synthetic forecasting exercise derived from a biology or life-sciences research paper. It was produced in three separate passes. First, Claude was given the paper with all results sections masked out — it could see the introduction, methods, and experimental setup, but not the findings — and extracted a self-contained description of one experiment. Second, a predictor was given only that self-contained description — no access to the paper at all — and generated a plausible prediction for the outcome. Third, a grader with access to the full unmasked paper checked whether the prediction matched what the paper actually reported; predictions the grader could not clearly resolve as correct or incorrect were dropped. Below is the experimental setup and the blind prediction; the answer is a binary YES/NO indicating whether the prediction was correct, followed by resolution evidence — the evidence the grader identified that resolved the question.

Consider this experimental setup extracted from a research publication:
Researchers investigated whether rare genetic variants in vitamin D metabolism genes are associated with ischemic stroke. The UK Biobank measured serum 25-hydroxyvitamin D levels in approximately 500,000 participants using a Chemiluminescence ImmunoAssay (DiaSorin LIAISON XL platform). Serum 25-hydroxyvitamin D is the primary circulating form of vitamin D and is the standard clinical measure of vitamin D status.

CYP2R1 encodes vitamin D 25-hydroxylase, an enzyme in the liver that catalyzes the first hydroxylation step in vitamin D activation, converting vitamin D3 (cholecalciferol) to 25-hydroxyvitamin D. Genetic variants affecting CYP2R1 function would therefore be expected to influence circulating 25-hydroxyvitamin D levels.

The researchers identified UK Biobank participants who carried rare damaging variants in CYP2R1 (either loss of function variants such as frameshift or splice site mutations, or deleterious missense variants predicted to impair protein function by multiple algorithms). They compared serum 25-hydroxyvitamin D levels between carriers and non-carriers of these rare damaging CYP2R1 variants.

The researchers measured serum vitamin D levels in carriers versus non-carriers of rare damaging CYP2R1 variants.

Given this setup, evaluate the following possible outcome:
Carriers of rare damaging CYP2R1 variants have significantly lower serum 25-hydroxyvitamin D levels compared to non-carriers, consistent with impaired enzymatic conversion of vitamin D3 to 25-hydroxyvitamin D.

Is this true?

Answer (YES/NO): YES